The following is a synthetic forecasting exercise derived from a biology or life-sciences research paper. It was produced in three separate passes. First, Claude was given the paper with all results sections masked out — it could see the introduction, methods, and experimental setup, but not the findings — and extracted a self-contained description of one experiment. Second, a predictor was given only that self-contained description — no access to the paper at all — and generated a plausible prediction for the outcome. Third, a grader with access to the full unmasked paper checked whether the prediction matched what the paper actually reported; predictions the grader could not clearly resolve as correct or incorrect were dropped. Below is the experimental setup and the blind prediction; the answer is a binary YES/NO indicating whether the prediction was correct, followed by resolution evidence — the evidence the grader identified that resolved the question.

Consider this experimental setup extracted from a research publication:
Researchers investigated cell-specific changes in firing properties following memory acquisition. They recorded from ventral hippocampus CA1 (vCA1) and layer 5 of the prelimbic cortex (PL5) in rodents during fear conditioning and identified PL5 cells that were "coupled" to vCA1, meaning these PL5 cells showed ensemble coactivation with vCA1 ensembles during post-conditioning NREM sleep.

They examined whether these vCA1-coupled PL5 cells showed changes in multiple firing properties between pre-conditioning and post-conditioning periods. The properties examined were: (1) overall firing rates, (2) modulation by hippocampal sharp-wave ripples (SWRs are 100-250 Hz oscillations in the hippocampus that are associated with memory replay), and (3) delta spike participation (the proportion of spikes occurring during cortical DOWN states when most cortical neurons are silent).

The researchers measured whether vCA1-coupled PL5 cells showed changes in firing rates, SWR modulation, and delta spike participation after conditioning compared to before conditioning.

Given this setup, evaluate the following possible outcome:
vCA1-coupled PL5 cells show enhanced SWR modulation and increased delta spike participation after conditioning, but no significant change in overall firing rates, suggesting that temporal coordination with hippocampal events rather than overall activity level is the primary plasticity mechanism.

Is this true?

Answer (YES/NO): NO